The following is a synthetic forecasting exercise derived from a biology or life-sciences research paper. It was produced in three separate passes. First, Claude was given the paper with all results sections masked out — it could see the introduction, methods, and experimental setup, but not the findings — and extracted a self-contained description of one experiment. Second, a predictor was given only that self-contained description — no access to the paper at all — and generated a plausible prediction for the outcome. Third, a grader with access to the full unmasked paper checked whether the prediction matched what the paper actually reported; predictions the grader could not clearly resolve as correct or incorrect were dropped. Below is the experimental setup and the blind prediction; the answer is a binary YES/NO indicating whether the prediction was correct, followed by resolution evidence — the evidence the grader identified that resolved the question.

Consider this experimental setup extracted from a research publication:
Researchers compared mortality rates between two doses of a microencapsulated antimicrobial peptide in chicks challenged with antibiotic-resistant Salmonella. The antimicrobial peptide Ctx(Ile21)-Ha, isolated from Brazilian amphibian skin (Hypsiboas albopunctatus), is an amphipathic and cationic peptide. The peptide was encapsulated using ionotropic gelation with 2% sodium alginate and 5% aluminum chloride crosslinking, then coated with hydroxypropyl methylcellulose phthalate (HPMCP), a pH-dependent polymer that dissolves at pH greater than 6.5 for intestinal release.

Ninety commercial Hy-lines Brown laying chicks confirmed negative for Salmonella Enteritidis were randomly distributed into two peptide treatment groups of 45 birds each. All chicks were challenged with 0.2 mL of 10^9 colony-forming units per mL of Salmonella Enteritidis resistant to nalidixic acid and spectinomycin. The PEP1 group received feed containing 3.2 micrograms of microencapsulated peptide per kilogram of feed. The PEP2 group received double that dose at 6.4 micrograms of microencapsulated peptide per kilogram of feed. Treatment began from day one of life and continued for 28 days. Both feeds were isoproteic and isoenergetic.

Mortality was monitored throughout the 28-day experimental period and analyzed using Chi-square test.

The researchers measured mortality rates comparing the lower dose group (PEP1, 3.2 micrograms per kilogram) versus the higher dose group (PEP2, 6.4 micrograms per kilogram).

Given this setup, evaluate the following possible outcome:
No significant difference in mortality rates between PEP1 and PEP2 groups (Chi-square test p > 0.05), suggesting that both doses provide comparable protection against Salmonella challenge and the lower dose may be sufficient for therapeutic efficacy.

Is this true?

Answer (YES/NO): YES